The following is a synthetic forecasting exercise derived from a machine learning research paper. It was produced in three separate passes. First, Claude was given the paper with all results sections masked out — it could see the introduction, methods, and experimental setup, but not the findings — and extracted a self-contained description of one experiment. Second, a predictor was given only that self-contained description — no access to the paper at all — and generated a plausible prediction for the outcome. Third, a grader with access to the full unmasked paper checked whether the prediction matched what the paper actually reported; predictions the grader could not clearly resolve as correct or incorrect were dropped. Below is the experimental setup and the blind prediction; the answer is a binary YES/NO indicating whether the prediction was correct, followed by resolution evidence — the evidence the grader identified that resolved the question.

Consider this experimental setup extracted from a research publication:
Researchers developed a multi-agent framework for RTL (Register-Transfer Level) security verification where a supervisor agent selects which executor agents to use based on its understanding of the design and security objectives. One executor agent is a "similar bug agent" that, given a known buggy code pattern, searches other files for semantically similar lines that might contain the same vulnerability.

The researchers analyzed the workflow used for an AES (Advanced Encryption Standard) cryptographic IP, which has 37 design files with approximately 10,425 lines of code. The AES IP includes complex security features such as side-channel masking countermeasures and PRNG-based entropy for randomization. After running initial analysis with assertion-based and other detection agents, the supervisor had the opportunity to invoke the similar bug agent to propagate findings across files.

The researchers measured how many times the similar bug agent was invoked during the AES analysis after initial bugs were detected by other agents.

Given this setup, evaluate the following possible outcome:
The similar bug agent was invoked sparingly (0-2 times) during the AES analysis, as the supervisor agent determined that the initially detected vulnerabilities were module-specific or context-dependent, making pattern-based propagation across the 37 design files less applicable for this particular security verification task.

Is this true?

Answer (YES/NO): NO